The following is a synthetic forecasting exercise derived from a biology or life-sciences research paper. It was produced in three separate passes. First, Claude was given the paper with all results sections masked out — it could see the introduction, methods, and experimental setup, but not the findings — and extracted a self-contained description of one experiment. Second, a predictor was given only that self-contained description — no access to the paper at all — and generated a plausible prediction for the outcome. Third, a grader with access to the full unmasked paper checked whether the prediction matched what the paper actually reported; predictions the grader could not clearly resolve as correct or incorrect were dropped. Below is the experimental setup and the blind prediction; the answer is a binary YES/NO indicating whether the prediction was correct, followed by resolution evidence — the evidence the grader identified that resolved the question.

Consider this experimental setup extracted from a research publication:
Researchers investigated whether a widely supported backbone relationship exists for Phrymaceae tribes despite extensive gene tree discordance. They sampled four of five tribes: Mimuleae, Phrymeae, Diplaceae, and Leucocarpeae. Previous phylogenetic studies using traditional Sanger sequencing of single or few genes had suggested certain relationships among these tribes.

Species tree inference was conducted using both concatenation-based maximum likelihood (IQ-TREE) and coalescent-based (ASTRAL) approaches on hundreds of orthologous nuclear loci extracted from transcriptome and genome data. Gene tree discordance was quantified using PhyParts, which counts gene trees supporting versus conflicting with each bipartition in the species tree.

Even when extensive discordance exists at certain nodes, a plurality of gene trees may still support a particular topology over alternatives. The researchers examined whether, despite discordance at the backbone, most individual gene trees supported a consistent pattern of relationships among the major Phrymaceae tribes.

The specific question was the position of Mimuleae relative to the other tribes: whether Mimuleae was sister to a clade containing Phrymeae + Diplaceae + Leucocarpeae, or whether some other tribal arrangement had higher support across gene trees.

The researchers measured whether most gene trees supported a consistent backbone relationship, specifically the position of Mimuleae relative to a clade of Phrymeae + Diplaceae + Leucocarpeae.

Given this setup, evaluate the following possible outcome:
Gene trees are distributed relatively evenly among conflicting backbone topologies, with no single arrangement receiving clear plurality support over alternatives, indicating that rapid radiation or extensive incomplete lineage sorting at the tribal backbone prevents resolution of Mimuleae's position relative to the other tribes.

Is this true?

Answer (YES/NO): NO